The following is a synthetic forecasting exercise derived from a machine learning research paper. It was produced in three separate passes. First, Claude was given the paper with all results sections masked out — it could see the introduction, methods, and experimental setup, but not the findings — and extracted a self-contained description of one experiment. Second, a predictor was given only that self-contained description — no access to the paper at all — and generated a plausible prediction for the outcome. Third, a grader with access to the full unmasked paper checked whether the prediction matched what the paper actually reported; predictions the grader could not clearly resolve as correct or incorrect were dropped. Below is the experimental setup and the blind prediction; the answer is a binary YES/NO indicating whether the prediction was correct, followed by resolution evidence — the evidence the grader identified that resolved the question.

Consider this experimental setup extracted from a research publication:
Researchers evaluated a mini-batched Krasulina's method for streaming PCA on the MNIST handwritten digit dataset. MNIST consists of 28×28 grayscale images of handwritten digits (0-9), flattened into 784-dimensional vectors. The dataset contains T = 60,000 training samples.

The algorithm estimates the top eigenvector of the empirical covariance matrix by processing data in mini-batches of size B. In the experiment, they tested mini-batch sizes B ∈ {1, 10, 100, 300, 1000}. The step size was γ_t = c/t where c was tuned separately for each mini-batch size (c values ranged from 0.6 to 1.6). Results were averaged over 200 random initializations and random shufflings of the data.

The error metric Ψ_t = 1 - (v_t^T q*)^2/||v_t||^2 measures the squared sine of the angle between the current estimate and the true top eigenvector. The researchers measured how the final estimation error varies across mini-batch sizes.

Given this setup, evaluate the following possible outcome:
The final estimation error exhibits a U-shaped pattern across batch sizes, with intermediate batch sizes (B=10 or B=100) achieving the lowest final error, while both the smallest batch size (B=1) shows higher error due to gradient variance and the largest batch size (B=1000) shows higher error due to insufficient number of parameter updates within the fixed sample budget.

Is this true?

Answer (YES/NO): NO